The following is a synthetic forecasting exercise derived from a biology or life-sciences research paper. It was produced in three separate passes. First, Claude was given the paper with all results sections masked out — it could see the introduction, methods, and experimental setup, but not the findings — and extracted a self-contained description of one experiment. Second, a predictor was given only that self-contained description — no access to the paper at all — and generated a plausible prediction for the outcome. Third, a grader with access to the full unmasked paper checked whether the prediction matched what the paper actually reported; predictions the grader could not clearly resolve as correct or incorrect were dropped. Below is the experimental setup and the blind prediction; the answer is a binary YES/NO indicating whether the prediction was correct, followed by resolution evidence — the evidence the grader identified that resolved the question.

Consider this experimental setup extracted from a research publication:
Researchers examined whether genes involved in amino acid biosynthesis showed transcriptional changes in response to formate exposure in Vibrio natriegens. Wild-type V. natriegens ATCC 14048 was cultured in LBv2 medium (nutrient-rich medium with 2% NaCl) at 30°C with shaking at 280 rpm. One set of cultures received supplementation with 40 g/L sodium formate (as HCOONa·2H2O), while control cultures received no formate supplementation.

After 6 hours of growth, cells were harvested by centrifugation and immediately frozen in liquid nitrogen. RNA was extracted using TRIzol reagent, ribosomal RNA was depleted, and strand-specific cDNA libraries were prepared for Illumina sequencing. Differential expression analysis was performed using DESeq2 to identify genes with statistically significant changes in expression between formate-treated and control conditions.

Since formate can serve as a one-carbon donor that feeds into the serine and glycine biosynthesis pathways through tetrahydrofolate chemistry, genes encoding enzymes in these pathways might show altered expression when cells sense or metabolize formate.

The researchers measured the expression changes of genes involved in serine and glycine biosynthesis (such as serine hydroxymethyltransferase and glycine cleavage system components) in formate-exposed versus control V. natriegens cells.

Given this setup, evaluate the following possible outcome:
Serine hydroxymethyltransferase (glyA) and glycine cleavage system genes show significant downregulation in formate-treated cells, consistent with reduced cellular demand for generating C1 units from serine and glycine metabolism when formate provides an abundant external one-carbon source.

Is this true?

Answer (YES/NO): NO